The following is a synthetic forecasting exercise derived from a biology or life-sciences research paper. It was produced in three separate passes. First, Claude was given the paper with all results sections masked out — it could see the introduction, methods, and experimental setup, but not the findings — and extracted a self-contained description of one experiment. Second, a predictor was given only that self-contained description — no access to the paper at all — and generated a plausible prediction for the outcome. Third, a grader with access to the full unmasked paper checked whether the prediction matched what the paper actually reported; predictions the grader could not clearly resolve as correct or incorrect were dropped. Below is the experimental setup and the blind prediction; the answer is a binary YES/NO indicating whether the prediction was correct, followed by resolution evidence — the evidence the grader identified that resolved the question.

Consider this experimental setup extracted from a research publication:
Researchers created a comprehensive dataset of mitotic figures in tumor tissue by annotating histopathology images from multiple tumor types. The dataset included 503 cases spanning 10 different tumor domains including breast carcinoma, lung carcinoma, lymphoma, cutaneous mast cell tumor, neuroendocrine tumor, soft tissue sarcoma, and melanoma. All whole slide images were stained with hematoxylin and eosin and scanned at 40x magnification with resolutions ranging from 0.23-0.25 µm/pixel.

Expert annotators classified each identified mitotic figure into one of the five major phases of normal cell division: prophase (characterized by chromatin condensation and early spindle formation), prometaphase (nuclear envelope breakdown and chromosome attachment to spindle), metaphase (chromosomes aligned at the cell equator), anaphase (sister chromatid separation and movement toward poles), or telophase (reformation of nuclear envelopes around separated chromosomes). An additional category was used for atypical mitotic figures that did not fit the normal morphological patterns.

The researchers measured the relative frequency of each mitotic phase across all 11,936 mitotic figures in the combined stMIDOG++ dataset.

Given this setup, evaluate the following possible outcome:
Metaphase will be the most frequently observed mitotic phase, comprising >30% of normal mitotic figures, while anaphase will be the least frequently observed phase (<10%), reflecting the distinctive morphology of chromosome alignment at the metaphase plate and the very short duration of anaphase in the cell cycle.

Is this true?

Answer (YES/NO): YES